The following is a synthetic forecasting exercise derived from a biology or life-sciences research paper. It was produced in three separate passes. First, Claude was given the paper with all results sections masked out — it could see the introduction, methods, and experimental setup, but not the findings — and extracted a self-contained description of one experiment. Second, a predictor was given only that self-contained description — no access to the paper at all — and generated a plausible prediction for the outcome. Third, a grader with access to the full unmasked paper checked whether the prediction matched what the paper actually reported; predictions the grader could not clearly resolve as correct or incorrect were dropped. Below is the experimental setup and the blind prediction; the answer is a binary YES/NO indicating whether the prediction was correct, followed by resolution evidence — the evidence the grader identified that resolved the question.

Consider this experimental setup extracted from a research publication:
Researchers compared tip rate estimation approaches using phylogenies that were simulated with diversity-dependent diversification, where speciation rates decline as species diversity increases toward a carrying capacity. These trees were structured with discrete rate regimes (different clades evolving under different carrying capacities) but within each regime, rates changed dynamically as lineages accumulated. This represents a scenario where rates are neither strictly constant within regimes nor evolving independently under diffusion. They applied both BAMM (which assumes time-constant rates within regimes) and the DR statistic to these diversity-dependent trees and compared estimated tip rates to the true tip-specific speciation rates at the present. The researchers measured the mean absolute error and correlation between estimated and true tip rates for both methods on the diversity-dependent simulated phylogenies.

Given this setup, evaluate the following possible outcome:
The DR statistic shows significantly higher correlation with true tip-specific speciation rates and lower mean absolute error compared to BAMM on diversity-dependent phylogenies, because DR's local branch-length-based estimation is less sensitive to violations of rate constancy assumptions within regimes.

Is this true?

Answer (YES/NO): NO